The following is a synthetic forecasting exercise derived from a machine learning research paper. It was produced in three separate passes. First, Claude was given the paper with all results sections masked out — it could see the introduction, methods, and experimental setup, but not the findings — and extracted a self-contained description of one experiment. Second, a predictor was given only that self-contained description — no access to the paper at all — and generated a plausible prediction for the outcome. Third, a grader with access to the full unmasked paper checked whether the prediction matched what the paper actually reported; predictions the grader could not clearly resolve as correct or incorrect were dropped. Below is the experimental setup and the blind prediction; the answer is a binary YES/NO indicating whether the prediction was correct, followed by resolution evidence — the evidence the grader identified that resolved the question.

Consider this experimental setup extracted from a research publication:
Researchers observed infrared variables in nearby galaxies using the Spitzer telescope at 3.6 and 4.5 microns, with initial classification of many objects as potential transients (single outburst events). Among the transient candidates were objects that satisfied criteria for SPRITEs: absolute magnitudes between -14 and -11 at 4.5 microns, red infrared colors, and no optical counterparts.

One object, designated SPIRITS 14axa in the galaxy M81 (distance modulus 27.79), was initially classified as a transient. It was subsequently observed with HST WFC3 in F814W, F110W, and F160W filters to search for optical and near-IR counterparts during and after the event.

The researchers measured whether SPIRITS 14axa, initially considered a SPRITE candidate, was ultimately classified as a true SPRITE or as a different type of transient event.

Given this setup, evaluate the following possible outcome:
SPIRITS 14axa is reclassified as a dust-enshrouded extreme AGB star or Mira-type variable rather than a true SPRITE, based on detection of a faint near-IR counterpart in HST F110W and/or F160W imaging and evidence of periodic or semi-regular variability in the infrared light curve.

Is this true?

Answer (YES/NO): NO